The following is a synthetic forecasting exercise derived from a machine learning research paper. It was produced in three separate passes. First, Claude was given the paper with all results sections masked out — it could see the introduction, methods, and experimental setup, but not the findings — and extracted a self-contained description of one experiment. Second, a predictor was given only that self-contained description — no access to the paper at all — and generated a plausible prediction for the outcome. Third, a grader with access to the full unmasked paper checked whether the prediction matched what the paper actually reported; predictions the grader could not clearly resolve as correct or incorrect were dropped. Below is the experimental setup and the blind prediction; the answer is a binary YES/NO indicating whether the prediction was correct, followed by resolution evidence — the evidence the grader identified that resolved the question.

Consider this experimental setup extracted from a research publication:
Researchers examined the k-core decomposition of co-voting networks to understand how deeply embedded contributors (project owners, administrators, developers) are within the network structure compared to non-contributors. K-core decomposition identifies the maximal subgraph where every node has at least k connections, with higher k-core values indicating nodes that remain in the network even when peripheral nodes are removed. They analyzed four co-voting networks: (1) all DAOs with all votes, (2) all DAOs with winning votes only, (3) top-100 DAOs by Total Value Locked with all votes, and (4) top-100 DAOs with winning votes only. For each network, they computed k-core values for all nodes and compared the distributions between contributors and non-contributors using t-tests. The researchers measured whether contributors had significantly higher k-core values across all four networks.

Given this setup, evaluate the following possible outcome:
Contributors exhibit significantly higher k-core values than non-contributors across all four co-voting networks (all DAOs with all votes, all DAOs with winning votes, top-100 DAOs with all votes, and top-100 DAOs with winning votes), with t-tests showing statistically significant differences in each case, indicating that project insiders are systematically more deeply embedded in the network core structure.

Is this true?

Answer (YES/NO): YES